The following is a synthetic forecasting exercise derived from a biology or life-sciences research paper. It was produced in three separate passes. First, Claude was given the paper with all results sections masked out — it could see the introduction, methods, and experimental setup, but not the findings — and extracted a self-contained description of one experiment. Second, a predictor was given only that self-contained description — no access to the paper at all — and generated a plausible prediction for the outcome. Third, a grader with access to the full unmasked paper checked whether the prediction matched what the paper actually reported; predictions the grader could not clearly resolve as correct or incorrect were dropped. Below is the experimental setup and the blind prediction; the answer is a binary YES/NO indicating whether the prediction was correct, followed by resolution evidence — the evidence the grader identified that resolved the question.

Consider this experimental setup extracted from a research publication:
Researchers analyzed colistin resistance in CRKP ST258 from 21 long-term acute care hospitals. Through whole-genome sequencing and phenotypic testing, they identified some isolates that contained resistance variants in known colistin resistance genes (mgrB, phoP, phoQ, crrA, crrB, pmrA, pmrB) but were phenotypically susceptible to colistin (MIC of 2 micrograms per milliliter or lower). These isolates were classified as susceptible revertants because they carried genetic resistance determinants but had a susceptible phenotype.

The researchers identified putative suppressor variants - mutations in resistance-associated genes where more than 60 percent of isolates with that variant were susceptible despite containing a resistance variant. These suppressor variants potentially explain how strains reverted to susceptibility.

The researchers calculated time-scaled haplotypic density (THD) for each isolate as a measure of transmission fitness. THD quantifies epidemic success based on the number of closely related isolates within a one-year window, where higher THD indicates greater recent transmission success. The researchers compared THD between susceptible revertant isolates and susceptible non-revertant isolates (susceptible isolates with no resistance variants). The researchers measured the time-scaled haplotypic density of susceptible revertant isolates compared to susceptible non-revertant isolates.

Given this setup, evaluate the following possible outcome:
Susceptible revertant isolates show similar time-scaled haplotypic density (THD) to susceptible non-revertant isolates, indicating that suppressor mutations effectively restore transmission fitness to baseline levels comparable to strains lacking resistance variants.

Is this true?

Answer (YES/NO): NO